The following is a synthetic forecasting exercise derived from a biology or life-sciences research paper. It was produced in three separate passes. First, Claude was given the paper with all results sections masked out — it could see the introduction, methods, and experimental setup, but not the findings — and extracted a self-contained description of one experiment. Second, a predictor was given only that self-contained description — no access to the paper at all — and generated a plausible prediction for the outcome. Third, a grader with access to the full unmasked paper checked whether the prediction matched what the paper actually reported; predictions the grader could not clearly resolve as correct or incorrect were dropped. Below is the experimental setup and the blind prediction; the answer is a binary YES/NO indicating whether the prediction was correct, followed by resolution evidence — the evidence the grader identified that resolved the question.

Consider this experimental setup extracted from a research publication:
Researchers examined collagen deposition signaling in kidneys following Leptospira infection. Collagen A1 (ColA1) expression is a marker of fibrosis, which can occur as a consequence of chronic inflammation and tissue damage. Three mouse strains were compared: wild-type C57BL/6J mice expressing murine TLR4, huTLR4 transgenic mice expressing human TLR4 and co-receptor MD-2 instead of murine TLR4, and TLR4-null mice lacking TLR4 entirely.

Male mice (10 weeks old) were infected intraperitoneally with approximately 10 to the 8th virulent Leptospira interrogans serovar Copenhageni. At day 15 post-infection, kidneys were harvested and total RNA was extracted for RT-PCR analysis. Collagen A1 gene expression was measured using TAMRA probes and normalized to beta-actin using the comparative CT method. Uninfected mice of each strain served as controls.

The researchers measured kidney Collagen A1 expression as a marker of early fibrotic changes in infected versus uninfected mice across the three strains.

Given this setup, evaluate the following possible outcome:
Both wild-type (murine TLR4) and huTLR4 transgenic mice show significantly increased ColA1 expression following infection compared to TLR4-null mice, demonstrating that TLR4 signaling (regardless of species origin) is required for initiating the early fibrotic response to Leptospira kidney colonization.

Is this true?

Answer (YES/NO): NO